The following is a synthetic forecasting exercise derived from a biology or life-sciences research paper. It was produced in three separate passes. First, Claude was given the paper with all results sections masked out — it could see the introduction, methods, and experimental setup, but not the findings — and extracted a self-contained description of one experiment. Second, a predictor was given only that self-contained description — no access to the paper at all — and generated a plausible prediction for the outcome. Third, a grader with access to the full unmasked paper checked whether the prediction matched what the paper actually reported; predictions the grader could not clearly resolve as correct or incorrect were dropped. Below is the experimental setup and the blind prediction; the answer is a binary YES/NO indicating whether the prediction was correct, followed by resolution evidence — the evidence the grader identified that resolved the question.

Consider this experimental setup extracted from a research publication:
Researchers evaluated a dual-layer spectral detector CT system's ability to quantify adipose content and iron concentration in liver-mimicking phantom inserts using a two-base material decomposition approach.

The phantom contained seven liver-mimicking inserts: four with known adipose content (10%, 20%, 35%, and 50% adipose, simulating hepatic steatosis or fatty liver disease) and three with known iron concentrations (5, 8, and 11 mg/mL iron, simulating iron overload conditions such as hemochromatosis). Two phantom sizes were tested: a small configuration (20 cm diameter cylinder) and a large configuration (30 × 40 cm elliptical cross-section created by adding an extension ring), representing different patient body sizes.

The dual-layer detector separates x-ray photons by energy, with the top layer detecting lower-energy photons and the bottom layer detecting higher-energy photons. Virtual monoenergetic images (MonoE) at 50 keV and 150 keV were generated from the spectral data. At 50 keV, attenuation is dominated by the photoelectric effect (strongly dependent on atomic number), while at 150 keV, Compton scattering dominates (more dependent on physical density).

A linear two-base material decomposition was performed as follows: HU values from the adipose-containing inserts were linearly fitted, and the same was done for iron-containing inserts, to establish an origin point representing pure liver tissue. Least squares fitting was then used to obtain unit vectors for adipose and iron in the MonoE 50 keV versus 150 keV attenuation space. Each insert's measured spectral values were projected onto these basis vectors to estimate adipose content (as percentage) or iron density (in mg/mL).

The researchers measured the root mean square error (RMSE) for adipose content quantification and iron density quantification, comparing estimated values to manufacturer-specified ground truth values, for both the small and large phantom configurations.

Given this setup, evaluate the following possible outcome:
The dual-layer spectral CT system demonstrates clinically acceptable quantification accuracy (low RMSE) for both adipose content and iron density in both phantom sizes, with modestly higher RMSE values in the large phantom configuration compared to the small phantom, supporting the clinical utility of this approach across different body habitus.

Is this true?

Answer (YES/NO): NO